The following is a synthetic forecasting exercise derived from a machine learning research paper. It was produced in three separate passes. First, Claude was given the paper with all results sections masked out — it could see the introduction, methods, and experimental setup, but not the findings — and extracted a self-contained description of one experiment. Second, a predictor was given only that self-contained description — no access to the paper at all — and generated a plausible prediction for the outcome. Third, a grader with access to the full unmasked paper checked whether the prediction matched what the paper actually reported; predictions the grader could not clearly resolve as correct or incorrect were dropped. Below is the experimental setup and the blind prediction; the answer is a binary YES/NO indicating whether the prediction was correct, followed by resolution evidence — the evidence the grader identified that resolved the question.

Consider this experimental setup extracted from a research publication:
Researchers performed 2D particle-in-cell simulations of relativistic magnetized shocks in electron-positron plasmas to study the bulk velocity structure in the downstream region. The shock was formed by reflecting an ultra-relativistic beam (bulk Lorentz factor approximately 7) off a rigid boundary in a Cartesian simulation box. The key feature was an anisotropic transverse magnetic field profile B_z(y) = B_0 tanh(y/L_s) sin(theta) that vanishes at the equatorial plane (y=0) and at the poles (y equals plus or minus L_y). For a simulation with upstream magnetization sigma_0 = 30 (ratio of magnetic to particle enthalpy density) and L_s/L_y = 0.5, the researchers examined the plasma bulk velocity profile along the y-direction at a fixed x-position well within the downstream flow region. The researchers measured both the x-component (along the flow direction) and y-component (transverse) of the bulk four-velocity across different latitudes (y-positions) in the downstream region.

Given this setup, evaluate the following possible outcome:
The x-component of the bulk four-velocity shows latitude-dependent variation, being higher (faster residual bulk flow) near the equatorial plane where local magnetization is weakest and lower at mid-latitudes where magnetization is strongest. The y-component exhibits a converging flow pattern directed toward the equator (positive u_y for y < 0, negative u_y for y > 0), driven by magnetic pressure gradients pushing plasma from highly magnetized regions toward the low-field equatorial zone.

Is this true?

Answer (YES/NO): NO